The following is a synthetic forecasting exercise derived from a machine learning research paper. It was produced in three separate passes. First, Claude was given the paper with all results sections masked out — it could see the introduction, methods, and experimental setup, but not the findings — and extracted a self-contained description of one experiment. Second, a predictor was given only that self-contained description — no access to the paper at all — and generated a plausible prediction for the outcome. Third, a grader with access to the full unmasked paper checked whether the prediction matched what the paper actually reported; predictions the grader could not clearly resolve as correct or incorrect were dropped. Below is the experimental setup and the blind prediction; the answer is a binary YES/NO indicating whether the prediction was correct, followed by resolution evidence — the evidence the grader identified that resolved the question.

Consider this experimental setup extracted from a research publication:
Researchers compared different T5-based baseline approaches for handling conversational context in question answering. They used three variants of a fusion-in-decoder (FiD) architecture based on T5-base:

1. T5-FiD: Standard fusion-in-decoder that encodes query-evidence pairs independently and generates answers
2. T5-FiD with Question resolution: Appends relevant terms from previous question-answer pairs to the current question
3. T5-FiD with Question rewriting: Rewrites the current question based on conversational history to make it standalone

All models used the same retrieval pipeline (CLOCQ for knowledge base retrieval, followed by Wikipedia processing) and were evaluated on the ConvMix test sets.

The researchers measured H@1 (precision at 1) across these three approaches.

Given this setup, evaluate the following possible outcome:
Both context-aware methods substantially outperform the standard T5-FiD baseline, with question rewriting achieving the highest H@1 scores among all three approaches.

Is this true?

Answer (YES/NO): NO